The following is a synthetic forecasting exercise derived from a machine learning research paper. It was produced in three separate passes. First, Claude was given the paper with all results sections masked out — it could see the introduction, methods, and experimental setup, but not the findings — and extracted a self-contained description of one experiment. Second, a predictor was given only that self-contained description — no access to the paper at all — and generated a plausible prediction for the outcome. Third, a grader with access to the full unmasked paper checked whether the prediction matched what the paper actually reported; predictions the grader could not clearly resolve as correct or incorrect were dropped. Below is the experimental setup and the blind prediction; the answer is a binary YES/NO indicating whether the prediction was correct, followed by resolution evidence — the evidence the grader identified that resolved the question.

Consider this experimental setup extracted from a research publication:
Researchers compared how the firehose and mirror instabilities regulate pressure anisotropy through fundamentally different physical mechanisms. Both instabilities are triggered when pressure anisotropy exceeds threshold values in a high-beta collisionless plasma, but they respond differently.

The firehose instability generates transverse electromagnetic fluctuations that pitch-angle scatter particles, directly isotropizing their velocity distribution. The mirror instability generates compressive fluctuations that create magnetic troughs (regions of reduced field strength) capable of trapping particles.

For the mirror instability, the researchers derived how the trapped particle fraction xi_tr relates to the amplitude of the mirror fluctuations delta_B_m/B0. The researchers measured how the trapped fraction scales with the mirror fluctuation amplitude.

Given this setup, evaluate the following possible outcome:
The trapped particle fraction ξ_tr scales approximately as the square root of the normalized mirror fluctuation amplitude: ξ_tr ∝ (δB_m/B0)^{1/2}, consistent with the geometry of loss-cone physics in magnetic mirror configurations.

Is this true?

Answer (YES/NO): YES